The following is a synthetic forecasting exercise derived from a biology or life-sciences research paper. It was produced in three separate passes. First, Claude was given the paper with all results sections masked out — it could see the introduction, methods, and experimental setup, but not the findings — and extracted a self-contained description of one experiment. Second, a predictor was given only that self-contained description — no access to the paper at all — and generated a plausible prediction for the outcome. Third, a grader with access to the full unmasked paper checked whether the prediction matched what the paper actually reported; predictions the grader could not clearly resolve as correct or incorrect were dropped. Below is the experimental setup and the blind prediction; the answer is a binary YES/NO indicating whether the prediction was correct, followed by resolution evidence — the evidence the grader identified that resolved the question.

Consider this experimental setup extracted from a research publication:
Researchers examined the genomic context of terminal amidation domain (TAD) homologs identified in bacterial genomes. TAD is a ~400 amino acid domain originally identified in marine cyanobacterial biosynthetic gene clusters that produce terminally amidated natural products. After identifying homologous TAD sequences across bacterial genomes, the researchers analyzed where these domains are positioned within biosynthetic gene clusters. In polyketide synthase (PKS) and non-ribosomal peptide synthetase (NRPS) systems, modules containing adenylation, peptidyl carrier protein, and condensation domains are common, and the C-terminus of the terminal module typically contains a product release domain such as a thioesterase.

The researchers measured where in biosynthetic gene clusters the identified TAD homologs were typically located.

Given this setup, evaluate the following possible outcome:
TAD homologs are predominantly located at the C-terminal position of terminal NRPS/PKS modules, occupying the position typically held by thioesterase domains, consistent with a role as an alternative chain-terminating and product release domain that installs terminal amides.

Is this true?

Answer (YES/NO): YES